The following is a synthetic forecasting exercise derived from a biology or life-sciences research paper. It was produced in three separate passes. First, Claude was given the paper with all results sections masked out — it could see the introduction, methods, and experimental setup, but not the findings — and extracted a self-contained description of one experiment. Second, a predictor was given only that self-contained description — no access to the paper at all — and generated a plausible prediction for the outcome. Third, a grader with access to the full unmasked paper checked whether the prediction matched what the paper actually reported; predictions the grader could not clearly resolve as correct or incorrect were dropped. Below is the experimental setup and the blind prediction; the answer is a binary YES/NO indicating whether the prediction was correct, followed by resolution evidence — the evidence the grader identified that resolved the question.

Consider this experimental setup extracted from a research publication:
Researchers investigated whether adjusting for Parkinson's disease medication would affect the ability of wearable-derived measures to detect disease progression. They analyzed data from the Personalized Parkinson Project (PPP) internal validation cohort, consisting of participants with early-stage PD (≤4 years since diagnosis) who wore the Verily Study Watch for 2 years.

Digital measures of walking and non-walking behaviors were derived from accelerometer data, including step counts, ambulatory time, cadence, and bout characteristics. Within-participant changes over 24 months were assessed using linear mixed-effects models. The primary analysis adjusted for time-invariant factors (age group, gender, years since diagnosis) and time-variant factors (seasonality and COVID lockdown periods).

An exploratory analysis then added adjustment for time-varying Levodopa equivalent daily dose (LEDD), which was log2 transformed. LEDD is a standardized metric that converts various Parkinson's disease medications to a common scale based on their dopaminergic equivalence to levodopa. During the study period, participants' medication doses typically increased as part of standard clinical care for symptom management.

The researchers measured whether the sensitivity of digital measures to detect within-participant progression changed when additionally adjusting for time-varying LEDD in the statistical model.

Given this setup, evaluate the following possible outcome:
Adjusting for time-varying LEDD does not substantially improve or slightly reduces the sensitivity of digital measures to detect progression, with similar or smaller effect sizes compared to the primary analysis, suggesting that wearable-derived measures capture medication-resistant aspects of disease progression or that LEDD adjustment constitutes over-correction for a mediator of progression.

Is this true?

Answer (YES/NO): YES